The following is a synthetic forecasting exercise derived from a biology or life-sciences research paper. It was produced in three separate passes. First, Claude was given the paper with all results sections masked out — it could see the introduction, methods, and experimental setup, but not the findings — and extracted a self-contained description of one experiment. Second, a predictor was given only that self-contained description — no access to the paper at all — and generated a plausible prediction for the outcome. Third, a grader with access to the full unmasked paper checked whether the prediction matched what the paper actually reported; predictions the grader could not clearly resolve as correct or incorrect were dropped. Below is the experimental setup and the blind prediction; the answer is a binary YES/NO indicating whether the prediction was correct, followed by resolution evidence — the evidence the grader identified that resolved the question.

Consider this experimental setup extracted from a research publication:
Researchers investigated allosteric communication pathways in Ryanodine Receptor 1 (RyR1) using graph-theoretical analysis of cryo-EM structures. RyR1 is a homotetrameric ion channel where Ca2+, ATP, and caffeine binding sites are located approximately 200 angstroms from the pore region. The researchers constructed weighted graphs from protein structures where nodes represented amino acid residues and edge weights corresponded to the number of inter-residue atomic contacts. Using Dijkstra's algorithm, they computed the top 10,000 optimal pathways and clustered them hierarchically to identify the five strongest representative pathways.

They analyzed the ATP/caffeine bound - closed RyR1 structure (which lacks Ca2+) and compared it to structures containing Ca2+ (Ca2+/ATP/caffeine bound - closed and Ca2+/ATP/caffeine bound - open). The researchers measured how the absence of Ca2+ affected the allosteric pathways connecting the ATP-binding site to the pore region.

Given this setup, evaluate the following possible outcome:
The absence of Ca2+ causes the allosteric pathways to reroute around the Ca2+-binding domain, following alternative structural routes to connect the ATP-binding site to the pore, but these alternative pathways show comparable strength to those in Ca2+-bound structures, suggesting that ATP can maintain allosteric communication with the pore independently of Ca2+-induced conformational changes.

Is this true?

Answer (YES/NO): NO